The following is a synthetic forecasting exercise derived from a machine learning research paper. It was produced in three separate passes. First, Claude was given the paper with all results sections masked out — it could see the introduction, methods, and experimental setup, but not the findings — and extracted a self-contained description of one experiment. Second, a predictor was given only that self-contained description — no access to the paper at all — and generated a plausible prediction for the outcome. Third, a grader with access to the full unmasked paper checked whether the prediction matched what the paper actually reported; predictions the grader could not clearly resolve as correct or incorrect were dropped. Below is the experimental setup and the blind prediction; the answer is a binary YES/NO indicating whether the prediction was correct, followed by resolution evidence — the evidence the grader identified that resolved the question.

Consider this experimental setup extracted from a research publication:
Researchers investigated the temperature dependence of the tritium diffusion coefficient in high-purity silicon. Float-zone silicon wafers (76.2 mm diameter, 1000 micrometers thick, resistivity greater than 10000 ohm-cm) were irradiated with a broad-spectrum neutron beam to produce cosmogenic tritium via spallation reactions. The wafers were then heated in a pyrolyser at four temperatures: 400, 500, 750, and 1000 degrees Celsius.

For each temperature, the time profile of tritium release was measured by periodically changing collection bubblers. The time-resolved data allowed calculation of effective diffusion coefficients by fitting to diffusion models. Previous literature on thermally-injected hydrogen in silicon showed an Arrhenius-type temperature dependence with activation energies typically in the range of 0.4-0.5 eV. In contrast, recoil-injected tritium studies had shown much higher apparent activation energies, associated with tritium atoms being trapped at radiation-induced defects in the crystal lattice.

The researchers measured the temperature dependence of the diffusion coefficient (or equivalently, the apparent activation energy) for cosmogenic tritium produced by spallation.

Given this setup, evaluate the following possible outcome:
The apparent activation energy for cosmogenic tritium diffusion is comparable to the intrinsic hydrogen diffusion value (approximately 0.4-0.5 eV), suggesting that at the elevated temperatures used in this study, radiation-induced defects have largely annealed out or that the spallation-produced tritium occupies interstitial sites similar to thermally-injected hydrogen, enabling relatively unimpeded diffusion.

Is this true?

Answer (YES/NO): NO